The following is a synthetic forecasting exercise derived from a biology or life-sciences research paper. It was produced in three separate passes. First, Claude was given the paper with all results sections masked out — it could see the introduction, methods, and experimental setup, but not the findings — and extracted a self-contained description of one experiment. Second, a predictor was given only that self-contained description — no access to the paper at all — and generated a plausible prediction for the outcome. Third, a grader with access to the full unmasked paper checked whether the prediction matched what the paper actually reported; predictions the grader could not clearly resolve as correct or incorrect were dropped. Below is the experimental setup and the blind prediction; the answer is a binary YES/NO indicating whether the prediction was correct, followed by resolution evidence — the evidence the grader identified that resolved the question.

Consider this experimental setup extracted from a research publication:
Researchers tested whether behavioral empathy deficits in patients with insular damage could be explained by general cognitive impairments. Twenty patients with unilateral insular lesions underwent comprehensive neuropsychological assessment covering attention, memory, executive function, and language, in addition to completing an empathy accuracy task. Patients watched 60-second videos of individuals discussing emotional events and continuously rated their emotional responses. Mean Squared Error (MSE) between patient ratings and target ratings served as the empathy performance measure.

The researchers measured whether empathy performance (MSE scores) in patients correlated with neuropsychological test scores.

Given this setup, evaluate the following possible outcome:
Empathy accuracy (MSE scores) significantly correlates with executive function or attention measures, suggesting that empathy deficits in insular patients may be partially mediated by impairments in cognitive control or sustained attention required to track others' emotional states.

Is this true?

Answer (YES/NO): NO